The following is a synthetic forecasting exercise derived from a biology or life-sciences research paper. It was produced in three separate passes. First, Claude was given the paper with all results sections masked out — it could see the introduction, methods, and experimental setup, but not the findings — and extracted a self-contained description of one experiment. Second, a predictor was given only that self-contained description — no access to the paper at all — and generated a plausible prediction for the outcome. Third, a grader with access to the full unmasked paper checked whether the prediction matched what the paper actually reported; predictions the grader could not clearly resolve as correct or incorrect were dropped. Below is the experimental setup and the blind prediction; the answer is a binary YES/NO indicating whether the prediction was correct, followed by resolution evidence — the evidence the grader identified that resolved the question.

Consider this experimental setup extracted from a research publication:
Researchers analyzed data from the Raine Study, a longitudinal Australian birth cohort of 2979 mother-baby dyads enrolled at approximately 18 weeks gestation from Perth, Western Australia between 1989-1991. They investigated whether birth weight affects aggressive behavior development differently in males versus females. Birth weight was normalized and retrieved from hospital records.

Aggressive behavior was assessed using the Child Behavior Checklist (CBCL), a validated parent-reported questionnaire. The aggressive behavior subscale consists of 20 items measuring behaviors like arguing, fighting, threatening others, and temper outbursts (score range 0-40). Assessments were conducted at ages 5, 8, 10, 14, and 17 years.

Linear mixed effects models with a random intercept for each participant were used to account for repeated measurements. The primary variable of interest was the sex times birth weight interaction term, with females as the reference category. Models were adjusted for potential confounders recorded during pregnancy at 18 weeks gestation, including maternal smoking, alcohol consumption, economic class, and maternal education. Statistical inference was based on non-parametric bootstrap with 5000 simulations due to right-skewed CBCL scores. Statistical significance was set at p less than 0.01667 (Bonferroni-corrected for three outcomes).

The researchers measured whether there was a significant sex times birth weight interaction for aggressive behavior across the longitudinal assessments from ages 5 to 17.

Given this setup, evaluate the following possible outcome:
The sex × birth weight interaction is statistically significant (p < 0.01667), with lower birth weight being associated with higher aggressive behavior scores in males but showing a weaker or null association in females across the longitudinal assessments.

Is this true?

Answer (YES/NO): NO